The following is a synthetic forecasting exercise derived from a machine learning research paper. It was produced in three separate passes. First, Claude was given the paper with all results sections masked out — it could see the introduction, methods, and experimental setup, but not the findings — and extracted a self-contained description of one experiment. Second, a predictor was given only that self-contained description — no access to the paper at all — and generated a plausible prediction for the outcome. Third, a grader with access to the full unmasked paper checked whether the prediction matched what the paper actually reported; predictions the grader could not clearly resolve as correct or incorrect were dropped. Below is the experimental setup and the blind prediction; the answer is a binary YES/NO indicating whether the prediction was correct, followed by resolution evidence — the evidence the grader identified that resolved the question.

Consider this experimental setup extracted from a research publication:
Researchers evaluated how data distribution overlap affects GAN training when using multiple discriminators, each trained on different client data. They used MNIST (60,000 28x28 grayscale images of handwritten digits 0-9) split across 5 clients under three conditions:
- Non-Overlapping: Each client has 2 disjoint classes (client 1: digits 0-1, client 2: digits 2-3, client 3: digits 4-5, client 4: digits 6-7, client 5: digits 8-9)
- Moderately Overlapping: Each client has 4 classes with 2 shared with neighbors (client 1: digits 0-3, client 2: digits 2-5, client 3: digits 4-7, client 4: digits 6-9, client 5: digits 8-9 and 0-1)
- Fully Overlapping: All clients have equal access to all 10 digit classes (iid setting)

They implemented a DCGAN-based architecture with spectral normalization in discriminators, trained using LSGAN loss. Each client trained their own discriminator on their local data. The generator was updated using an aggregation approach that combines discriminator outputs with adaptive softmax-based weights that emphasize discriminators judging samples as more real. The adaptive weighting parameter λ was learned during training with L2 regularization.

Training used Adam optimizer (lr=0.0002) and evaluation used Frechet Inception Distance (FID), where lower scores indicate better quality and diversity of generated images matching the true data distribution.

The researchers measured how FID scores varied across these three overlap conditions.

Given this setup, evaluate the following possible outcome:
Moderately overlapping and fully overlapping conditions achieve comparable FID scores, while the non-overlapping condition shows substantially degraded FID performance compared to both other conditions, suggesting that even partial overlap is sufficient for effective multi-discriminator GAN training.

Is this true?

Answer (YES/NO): NO